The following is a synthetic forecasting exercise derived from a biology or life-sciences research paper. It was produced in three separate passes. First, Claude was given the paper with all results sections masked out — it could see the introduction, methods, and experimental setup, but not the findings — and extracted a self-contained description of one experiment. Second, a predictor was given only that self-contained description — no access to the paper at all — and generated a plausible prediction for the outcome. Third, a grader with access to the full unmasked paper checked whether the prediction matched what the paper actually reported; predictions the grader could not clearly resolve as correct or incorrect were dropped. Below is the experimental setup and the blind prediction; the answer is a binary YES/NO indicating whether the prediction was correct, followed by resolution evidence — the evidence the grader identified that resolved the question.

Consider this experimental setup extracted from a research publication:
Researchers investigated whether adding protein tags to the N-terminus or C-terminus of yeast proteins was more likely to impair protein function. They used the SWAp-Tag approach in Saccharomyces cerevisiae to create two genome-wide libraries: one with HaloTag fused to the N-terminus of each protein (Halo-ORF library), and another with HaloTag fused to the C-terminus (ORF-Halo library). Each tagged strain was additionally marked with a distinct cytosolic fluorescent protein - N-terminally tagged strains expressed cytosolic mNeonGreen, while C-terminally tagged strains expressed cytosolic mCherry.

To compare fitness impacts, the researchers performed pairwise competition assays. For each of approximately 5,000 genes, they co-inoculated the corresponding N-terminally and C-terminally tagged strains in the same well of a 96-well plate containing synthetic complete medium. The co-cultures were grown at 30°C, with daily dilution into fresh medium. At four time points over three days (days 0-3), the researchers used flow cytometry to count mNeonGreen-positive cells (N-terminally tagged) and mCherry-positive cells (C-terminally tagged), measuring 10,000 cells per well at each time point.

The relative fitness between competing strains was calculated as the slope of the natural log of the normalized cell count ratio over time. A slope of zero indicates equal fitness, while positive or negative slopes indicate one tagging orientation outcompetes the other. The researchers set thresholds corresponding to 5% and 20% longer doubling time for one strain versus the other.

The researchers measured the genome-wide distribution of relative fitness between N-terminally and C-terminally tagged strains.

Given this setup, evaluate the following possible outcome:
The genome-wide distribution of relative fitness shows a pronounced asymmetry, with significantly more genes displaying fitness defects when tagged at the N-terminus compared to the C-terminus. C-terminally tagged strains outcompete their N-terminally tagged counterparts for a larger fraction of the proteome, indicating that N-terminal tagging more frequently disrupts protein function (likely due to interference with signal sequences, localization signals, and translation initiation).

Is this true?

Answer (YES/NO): YES